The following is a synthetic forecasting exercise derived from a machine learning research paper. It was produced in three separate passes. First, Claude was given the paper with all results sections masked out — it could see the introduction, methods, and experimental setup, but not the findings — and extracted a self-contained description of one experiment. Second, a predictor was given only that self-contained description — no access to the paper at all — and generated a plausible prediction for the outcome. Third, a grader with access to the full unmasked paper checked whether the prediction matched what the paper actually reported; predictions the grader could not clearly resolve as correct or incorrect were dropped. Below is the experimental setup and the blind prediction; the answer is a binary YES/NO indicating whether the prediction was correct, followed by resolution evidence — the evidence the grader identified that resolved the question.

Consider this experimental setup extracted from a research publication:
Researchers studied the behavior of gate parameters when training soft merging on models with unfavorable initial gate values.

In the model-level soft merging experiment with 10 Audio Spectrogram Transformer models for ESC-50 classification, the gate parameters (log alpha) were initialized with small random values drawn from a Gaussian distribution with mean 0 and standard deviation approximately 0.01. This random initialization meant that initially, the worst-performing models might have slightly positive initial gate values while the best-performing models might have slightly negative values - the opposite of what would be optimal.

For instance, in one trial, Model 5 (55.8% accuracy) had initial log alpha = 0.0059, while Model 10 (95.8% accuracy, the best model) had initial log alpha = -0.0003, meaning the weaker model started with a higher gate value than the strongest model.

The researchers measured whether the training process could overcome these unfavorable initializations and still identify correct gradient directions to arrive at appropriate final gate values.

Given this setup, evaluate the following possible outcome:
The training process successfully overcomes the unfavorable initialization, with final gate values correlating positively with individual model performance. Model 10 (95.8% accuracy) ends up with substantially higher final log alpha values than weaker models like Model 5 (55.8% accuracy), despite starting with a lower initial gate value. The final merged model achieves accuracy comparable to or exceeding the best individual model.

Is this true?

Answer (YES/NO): YES